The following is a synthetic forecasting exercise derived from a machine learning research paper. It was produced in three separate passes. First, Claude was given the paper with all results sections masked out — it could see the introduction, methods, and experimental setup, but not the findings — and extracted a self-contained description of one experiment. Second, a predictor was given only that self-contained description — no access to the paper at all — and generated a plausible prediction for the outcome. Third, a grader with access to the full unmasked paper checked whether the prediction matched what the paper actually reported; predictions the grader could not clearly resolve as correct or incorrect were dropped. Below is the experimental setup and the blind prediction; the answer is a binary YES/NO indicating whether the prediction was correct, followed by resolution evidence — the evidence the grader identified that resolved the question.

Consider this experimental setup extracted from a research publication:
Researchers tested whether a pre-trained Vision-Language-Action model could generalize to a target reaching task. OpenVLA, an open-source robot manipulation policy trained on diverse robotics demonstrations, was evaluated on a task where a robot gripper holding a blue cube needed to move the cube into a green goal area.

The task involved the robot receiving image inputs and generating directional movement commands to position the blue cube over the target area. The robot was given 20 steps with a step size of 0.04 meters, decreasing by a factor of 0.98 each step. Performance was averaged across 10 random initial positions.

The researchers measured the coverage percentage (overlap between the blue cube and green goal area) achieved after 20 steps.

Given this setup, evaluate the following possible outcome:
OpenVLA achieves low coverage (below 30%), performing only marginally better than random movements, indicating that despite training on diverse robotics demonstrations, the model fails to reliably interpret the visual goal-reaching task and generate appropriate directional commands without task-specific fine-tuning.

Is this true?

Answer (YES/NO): NO